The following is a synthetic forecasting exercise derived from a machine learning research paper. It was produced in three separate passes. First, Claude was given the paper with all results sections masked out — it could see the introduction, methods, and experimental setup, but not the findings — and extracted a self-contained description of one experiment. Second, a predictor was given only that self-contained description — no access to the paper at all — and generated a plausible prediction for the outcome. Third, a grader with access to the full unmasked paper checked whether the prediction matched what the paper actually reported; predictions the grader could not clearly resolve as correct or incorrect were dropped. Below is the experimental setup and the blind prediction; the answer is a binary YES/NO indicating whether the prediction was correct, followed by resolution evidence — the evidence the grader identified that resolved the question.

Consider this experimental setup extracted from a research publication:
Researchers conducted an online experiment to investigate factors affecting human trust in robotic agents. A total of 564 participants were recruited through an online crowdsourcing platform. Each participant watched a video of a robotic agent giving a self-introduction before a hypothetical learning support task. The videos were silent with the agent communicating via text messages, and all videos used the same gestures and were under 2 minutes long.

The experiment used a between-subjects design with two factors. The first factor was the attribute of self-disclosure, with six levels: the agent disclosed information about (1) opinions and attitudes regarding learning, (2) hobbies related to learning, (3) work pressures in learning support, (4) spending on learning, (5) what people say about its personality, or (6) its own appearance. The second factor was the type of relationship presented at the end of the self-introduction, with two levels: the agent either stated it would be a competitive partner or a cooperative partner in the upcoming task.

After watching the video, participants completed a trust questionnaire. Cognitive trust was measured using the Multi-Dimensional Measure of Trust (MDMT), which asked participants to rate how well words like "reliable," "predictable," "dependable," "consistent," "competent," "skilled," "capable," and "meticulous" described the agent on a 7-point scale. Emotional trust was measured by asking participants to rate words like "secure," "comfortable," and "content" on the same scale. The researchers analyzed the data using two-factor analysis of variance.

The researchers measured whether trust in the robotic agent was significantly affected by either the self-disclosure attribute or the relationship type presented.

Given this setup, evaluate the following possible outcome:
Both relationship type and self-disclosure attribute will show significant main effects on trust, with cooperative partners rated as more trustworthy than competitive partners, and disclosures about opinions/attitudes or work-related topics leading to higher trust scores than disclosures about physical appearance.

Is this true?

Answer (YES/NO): NO